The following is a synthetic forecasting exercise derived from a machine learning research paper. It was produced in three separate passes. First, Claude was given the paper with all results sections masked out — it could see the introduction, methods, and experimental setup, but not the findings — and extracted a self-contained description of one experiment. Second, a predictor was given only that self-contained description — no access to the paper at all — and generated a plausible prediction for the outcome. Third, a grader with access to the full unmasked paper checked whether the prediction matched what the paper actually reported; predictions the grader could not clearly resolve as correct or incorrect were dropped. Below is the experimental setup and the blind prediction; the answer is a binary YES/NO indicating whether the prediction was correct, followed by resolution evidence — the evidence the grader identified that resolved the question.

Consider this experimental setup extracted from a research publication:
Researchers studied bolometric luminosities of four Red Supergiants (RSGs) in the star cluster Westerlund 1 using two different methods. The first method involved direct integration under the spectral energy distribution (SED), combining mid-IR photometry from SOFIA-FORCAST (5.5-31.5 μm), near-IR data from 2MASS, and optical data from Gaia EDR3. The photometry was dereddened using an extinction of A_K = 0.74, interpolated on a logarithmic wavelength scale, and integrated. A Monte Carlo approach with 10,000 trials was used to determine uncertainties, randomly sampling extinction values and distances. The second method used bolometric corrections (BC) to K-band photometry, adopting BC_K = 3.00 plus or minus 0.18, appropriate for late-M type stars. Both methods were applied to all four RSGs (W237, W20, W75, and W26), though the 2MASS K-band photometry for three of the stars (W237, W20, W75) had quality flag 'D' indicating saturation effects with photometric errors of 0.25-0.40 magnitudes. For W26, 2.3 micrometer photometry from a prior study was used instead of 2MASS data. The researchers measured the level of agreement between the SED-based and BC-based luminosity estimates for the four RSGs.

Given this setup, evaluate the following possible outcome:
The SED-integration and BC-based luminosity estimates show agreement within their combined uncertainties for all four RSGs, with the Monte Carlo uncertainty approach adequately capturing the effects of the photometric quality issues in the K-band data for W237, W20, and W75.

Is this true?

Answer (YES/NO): NO